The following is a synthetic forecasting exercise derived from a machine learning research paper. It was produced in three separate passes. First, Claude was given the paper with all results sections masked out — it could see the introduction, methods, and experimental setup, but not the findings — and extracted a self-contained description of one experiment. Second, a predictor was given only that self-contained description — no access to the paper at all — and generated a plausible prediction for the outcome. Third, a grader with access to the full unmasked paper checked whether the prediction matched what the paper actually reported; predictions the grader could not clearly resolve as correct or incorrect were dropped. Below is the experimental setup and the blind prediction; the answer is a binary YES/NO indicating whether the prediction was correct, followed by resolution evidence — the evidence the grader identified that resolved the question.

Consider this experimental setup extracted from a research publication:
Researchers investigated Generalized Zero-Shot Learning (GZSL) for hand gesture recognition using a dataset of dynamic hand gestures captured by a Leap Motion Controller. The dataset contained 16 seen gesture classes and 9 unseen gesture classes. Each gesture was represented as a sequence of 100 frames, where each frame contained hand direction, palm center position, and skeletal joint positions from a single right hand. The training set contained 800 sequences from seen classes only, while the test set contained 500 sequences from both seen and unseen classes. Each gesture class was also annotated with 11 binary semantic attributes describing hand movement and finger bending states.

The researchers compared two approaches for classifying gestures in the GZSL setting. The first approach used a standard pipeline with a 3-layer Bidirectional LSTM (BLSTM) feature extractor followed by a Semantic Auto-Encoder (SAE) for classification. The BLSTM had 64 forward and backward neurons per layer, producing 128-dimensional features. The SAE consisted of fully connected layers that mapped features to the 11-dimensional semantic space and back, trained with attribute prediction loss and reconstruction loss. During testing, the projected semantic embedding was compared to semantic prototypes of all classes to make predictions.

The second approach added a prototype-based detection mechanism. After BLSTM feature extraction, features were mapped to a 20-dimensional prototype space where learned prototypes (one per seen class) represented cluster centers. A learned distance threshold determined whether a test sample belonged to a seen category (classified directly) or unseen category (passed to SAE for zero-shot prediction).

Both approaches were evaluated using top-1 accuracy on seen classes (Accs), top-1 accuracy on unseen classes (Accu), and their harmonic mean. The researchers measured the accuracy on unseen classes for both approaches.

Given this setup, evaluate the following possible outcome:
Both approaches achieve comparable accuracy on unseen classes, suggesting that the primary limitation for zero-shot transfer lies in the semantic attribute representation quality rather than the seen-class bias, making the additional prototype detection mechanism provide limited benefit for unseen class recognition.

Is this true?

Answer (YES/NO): NO